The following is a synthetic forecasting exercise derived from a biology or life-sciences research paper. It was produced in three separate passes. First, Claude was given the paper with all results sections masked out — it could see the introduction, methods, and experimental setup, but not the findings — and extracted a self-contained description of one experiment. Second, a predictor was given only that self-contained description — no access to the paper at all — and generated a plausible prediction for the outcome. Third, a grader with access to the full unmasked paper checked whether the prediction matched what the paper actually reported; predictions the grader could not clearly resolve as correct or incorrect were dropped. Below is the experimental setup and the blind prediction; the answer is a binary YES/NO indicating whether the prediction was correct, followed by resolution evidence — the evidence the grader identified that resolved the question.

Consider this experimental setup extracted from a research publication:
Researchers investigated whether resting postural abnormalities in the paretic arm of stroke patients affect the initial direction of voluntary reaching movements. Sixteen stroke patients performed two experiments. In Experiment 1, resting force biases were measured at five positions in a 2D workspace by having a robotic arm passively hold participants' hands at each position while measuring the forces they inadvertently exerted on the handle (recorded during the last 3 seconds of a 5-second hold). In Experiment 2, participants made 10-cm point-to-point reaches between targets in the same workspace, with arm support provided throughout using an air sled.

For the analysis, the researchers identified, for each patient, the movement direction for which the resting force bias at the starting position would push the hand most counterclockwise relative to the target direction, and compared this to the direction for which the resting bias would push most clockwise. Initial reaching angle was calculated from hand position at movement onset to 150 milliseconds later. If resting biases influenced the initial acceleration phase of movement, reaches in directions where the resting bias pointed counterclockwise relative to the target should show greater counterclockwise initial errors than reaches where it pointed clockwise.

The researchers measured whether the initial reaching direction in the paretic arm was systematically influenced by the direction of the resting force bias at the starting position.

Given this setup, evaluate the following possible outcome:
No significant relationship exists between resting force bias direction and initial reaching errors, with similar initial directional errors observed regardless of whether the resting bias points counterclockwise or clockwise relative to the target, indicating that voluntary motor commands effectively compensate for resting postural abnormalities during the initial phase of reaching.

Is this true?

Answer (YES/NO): YES